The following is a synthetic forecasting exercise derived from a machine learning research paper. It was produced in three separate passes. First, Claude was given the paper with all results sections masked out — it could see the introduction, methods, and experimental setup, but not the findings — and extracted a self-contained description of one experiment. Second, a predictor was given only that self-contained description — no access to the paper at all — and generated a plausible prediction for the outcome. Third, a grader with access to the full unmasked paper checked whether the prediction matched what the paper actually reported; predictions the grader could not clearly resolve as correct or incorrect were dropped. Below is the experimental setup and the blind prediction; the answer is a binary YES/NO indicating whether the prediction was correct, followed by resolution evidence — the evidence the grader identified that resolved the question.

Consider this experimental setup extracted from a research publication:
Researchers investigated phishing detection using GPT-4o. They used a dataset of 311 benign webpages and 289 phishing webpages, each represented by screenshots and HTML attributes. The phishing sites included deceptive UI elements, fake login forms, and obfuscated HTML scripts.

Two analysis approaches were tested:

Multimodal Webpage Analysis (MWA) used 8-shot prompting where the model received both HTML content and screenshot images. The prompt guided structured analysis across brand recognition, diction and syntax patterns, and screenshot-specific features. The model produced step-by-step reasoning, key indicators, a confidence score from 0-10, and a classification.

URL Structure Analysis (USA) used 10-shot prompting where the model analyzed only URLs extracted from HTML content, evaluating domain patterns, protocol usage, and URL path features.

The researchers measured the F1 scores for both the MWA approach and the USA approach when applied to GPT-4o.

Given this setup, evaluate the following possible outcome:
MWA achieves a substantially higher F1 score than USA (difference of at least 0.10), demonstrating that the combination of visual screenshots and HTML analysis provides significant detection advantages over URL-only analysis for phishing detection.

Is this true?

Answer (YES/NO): NO